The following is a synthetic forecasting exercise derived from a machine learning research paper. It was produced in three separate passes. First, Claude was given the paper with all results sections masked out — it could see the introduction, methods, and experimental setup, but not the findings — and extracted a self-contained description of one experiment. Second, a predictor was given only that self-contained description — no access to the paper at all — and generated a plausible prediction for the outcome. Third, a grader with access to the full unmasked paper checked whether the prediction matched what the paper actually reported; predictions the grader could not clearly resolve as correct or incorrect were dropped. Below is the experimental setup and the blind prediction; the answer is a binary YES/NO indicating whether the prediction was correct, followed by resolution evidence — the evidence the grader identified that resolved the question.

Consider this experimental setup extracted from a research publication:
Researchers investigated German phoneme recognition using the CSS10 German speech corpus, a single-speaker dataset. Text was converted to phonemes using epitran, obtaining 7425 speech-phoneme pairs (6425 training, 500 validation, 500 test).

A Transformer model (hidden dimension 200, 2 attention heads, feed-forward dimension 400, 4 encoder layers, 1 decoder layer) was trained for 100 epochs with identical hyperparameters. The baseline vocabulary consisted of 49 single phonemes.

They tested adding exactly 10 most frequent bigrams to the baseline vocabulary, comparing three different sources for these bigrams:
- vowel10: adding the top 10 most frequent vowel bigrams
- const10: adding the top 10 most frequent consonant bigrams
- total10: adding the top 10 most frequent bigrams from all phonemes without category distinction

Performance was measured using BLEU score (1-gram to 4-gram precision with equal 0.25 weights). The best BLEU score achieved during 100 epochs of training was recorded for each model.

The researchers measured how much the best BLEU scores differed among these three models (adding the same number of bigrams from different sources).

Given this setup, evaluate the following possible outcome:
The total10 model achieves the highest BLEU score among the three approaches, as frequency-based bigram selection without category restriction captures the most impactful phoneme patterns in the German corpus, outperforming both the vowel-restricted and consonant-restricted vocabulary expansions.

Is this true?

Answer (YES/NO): YES